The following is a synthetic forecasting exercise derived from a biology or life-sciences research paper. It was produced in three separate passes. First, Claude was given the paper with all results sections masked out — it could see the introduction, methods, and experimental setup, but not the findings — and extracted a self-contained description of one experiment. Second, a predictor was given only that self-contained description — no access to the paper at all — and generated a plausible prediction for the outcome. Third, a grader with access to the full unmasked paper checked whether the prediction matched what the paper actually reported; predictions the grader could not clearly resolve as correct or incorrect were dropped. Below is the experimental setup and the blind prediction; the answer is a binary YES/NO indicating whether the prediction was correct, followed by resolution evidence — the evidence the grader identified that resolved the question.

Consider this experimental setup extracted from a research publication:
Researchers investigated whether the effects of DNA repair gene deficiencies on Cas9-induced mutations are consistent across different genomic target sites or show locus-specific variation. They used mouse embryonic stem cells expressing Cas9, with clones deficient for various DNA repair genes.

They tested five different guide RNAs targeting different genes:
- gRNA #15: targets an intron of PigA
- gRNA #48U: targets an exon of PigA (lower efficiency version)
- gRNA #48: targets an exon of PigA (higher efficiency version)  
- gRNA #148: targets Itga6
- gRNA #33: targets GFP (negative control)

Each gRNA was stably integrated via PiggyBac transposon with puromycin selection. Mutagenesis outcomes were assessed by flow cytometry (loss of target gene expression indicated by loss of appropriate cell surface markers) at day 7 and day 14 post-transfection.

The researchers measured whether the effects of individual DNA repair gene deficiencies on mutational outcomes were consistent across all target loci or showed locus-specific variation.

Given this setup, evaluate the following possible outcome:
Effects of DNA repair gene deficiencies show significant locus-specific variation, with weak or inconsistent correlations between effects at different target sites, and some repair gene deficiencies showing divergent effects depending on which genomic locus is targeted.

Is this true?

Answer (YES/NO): NO